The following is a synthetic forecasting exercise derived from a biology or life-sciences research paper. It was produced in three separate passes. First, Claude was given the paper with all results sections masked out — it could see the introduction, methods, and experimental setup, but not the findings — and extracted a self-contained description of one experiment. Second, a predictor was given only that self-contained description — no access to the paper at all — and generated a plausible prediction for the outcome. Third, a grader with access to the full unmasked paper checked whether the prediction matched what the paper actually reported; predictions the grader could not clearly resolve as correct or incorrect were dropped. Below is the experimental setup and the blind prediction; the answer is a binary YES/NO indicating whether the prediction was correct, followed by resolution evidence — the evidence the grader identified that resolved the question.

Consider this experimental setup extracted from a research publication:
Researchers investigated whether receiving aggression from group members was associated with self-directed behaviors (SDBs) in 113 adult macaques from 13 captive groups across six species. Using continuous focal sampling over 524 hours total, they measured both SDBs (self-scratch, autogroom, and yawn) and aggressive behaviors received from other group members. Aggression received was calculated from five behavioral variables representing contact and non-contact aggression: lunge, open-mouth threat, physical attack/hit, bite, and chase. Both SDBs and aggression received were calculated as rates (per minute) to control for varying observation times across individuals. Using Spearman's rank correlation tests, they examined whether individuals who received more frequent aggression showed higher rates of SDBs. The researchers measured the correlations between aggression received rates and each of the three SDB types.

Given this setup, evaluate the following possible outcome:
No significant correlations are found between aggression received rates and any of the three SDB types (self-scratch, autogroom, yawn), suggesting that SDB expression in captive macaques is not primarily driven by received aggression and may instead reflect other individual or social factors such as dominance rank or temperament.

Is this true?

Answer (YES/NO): NO